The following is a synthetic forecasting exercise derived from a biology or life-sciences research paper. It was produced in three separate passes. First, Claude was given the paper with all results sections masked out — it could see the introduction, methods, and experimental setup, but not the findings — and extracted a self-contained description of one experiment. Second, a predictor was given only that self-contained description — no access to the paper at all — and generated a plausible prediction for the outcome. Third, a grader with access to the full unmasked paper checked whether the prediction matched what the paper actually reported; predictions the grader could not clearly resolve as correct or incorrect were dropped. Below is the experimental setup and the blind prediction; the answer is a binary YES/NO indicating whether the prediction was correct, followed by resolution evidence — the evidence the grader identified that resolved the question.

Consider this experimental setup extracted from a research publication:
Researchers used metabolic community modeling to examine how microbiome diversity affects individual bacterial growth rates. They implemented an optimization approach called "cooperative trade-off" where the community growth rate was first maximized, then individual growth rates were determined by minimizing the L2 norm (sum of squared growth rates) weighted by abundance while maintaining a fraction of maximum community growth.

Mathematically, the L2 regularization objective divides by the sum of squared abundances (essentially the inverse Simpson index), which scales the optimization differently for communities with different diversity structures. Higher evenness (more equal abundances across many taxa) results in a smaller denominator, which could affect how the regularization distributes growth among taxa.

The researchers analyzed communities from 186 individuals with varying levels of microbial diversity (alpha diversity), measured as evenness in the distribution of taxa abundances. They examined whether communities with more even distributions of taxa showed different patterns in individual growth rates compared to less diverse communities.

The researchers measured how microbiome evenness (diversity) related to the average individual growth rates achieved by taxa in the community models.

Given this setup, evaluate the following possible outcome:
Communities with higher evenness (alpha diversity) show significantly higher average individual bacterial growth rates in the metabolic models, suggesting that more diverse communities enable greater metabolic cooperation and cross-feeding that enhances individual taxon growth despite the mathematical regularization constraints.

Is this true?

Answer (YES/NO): NO